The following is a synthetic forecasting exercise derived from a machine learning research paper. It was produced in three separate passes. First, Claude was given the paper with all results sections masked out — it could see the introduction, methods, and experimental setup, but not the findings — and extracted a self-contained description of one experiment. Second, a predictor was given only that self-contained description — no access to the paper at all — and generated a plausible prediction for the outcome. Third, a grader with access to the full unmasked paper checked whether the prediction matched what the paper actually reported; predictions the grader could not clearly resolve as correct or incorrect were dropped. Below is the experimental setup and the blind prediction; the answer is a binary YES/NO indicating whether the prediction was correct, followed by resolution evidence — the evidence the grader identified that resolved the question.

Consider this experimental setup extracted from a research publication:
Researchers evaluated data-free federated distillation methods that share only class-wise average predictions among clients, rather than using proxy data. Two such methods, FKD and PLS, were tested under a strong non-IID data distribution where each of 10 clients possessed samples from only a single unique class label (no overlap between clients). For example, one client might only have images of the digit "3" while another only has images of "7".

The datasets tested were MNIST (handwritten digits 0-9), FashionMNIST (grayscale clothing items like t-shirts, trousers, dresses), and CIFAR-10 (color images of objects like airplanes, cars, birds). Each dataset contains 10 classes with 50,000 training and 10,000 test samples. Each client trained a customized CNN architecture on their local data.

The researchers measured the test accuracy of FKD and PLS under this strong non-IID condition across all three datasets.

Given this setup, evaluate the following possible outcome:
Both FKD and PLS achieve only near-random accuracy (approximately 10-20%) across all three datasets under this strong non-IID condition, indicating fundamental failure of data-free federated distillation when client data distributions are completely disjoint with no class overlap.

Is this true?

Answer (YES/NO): YES